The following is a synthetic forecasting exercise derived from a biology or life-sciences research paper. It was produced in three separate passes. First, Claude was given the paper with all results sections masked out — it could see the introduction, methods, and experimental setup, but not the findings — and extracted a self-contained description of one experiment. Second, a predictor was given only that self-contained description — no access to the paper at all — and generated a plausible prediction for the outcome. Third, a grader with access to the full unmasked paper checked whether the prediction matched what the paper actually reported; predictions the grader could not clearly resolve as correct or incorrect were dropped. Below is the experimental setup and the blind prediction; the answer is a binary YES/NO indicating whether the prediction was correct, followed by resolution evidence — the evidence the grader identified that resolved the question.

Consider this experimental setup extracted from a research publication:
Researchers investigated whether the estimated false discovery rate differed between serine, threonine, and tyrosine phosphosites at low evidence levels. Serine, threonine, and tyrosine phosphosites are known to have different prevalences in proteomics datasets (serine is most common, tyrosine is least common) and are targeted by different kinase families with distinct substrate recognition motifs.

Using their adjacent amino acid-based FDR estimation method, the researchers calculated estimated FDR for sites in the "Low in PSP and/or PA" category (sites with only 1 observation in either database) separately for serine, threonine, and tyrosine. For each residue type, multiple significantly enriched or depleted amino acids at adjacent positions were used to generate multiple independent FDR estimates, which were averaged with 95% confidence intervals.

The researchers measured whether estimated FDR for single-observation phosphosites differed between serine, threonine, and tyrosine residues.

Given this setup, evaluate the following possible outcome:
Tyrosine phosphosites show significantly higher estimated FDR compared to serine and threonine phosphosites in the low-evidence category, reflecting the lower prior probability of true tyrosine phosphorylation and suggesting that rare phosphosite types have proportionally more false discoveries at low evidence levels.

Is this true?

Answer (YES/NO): NO